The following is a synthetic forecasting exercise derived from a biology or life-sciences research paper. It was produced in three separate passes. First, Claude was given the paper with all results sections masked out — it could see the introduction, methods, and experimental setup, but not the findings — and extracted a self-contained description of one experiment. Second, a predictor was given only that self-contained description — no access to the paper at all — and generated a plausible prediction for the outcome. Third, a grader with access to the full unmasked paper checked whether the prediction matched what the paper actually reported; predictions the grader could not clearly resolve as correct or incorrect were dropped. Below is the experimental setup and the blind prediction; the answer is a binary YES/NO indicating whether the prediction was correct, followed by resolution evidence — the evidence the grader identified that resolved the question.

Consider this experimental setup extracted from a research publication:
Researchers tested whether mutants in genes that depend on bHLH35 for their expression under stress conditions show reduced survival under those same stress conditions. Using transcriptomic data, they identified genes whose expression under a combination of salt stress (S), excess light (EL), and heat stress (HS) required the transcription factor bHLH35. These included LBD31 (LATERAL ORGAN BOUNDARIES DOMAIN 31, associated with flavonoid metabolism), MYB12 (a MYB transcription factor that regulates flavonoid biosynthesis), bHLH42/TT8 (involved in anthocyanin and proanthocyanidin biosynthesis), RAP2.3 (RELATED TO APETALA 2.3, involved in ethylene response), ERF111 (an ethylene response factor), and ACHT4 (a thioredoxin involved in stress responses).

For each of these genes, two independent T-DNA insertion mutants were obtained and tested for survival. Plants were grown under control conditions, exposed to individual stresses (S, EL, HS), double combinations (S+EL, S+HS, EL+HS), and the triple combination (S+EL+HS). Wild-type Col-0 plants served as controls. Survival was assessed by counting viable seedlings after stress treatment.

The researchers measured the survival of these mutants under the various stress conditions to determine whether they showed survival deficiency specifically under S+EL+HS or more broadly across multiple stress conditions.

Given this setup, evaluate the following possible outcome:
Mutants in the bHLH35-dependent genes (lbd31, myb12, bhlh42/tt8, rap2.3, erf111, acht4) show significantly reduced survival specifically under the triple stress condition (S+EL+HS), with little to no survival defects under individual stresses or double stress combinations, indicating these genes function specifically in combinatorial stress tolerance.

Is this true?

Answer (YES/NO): YES